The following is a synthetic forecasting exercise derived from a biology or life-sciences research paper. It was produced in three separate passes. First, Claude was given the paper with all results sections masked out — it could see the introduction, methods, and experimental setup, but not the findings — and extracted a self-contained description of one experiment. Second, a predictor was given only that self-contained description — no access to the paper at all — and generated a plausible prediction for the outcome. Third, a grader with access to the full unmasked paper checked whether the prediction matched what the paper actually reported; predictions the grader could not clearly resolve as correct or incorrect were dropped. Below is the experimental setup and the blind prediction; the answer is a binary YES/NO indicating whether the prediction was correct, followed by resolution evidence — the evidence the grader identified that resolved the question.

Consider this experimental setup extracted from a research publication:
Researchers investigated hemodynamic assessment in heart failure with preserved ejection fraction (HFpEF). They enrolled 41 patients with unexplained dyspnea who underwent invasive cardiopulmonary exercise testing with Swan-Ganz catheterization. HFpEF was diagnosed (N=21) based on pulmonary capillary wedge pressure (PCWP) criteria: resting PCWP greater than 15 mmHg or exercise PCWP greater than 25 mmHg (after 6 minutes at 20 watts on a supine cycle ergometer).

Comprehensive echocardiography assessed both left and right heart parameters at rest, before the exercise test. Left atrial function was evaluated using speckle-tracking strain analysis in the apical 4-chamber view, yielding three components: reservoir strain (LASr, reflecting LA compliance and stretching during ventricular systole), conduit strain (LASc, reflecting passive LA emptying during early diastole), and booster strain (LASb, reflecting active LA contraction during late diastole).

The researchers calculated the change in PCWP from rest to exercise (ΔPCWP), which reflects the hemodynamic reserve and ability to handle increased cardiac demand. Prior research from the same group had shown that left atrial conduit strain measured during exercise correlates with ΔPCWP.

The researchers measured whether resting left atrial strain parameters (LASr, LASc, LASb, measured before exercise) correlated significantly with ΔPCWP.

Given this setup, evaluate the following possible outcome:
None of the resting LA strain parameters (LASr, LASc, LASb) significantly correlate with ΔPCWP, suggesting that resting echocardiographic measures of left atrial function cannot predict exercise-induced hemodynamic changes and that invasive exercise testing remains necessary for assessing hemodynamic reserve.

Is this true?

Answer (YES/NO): NO